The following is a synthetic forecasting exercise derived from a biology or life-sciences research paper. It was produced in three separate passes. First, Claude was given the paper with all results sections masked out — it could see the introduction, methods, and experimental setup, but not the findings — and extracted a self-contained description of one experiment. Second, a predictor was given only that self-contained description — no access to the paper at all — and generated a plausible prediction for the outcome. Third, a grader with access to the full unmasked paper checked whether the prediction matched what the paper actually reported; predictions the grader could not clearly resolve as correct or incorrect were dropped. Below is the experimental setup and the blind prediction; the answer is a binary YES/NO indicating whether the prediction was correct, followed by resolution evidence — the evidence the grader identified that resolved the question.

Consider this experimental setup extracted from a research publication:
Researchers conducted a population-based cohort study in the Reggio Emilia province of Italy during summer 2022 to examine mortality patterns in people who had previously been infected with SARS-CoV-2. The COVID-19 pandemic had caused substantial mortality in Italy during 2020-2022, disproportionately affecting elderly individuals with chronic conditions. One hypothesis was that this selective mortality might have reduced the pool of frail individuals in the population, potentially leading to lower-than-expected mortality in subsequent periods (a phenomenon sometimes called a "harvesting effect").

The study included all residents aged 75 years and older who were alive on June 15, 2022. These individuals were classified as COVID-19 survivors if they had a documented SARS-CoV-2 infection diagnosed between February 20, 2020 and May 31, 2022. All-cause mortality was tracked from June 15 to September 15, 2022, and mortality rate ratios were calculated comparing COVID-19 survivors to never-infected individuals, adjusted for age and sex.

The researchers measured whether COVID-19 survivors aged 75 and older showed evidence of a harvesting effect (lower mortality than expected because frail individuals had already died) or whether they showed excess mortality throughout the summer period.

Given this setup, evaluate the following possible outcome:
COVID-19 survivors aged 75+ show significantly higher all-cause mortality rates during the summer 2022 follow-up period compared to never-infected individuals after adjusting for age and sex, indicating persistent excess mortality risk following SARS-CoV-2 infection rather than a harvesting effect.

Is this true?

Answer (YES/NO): YES